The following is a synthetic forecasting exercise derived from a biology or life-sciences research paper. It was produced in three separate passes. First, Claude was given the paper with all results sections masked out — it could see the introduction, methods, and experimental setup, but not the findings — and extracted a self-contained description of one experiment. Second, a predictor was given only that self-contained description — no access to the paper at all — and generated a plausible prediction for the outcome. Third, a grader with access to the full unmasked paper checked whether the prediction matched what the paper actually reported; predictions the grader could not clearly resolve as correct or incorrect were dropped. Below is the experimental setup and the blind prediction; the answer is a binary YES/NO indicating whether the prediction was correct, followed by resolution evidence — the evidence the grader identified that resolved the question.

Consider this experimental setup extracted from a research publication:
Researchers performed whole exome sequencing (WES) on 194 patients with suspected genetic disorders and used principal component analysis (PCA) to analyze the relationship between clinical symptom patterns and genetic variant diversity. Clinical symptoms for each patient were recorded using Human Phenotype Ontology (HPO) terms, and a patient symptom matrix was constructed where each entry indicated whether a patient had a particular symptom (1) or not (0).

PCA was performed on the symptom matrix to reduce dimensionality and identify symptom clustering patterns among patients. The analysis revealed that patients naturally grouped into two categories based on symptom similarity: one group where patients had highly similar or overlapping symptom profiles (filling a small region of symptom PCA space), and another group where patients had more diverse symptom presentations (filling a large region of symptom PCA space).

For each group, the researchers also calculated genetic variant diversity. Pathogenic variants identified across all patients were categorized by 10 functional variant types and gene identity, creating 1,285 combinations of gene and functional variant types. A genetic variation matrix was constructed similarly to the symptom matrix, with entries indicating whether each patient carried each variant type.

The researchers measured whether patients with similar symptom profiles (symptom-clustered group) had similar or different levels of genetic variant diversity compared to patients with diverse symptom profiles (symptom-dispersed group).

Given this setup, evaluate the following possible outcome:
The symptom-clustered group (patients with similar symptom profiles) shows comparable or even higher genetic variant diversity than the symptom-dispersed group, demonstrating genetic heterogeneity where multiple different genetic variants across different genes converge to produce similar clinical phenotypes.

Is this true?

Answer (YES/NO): YES